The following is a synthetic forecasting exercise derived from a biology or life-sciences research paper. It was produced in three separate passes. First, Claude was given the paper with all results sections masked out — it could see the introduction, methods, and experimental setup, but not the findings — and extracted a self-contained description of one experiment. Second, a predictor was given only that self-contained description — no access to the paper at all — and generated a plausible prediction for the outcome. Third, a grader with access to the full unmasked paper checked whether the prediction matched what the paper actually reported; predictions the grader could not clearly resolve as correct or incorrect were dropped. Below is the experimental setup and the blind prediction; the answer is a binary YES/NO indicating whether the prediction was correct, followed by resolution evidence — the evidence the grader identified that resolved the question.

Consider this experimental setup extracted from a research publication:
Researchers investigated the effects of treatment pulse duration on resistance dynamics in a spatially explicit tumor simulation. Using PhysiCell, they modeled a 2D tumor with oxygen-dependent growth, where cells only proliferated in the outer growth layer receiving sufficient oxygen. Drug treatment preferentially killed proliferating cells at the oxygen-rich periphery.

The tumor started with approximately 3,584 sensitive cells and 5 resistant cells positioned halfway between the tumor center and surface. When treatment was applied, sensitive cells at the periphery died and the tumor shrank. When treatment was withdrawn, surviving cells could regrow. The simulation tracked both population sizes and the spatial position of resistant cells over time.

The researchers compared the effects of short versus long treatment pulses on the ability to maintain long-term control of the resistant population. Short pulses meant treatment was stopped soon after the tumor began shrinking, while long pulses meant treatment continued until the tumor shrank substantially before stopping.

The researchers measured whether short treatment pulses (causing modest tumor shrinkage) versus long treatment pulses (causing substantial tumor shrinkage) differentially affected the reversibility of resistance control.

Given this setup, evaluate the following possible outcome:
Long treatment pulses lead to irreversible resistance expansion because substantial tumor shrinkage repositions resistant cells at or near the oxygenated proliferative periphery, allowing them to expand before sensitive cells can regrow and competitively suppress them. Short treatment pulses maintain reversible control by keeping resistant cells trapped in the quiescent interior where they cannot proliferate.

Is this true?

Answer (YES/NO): YES